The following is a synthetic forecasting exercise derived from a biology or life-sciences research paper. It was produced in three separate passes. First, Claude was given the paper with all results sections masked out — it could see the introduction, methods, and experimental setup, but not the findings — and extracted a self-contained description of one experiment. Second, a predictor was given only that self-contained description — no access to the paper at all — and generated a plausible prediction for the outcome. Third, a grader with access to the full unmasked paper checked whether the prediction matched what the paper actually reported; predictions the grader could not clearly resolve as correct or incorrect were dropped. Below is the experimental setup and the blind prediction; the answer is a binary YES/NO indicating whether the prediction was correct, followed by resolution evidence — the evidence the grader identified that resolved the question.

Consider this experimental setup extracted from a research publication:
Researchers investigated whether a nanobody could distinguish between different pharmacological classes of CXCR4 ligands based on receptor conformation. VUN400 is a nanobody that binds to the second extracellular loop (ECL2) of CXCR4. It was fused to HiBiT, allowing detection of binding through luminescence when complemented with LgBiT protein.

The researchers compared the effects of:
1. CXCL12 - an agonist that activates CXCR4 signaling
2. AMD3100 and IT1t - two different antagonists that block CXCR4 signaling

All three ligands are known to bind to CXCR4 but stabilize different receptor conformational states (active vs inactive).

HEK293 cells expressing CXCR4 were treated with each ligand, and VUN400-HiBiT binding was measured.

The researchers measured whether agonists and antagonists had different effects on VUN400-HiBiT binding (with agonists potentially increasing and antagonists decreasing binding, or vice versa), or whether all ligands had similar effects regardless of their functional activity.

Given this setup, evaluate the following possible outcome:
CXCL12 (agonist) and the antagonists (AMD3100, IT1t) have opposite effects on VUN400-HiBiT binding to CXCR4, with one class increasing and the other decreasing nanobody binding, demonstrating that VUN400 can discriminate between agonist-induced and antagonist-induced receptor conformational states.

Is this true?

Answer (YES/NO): NO